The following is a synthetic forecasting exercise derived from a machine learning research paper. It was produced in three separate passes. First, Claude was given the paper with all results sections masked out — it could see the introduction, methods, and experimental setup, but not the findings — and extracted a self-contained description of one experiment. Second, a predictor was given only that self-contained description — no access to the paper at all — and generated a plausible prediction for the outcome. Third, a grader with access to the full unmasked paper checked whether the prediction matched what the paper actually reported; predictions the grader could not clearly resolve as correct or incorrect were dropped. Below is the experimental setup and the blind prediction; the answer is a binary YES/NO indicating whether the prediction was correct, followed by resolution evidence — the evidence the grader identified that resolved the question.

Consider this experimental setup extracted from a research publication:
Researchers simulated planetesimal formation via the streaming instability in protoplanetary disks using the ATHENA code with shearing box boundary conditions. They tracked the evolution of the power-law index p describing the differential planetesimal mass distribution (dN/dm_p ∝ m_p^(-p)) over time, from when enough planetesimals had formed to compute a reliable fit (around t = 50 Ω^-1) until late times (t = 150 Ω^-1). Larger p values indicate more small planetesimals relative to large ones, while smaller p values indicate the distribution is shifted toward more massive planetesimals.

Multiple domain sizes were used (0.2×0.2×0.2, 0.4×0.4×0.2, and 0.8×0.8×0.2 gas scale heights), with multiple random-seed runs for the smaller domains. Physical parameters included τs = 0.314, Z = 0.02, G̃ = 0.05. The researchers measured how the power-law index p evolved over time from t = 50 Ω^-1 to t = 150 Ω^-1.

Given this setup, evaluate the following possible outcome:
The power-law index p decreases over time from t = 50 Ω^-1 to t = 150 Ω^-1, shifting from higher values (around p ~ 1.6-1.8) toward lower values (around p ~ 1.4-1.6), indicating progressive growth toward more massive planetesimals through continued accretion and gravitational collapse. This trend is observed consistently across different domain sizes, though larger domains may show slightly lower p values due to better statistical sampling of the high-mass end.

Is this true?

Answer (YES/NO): NO